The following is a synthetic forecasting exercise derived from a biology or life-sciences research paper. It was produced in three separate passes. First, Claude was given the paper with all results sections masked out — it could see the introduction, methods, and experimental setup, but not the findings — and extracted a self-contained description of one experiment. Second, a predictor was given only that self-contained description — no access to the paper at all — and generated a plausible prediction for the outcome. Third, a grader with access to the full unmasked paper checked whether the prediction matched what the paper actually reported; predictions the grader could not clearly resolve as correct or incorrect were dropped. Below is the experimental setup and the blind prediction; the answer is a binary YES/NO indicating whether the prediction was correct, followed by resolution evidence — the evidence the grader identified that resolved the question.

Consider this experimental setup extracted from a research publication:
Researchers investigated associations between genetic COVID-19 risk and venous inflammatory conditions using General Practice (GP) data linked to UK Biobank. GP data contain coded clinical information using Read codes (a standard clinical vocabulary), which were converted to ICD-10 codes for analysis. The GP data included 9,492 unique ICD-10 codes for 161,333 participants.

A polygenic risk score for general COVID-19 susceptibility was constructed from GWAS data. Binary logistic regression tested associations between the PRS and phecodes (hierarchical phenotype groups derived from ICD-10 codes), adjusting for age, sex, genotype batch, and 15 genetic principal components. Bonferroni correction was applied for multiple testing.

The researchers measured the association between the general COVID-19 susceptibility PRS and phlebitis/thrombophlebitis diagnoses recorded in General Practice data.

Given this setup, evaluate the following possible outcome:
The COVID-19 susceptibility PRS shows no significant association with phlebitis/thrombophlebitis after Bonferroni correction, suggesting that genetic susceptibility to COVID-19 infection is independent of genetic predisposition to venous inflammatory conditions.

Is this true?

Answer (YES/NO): NO